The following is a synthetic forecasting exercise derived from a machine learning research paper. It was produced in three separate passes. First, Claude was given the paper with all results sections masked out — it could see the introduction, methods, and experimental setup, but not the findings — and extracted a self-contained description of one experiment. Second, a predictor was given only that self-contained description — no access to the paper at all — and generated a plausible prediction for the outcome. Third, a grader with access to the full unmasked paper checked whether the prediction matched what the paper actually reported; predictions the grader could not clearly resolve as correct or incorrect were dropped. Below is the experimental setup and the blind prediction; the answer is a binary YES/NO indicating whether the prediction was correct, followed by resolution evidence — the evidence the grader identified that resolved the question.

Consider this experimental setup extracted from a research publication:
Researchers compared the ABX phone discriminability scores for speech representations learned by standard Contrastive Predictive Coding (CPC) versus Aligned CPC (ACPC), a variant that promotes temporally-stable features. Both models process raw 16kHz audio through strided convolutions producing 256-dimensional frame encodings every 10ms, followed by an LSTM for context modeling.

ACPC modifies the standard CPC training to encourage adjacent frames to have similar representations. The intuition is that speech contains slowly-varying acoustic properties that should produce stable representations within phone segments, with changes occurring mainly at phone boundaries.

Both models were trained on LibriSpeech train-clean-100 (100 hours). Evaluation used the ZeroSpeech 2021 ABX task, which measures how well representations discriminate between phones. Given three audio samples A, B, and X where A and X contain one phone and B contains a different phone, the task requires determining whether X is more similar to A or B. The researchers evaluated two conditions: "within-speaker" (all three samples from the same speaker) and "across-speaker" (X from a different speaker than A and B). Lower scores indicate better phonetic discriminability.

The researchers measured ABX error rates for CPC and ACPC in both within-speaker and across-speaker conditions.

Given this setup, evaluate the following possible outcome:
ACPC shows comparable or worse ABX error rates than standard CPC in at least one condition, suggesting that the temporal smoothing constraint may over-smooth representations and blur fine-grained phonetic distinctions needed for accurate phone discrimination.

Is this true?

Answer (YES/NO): NO